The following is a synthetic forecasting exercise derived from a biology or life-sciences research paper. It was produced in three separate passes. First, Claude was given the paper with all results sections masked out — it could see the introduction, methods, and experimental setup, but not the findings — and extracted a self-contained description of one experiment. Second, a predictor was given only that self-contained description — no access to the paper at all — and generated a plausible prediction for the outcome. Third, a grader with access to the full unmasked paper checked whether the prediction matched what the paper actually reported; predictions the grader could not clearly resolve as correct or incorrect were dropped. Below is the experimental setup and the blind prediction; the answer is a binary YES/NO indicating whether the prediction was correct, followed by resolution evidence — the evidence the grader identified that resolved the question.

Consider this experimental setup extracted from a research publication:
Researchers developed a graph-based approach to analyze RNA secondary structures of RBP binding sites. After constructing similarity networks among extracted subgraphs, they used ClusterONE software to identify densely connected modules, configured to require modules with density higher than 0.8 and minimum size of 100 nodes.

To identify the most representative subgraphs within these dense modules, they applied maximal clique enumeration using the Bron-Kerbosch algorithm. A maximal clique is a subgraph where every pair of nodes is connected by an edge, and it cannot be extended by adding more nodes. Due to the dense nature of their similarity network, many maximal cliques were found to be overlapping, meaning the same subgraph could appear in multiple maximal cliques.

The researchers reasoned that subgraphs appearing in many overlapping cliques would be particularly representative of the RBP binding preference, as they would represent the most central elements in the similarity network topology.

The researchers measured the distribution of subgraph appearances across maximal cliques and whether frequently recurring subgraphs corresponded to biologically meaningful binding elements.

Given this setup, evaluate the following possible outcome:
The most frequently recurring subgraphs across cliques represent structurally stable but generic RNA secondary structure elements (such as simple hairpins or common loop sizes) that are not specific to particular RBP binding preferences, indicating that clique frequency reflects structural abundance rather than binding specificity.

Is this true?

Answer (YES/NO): NO